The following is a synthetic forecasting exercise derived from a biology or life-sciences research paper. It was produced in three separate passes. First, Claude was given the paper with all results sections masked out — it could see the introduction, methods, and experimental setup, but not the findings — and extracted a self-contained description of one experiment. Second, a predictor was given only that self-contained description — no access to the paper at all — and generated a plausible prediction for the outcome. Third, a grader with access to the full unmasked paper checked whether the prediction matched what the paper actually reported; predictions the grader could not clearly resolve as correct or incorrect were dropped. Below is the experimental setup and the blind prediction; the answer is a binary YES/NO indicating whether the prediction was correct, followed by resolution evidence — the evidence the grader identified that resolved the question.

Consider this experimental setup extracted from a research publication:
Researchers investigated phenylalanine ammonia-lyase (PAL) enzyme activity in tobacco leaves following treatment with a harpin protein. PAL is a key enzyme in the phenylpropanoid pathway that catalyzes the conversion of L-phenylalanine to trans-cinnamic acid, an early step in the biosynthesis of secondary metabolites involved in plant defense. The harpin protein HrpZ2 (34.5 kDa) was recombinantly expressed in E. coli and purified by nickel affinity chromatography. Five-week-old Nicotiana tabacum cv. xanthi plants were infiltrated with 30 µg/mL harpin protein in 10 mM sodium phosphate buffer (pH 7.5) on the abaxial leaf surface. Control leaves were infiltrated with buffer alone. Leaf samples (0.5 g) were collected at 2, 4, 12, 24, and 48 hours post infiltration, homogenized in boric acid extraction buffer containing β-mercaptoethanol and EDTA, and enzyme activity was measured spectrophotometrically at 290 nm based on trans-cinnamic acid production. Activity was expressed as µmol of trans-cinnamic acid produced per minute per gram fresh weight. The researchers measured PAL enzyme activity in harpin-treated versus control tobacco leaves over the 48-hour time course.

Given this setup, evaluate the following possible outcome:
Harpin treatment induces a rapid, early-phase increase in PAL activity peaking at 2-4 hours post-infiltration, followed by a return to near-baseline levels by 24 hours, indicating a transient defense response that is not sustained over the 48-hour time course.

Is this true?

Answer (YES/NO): NO